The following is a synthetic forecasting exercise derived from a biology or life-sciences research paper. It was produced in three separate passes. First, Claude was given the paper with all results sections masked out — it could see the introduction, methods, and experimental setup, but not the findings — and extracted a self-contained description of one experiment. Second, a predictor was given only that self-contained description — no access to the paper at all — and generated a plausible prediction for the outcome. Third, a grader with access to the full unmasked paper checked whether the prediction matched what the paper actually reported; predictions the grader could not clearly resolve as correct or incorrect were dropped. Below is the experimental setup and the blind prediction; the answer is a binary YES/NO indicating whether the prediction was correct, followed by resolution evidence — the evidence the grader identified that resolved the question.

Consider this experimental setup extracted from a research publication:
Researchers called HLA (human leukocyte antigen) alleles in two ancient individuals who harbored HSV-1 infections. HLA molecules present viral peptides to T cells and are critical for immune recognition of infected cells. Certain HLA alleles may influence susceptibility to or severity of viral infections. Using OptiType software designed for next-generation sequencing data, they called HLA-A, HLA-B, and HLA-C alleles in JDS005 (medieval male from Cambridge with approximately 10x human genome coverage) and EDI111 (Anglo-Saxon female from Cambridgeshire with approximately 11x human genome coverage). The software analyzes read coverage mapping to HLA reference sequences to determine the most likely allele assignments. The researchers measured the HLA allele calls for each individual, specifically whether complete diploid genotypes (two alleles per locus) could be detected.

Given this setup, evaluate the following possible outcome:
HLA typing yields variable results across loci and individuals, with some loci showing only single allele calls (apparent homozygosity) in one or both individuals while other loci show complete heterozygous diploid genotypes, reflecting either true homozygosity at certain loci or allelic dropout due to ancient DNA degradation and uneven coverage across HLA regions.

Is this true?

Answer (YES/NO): YES